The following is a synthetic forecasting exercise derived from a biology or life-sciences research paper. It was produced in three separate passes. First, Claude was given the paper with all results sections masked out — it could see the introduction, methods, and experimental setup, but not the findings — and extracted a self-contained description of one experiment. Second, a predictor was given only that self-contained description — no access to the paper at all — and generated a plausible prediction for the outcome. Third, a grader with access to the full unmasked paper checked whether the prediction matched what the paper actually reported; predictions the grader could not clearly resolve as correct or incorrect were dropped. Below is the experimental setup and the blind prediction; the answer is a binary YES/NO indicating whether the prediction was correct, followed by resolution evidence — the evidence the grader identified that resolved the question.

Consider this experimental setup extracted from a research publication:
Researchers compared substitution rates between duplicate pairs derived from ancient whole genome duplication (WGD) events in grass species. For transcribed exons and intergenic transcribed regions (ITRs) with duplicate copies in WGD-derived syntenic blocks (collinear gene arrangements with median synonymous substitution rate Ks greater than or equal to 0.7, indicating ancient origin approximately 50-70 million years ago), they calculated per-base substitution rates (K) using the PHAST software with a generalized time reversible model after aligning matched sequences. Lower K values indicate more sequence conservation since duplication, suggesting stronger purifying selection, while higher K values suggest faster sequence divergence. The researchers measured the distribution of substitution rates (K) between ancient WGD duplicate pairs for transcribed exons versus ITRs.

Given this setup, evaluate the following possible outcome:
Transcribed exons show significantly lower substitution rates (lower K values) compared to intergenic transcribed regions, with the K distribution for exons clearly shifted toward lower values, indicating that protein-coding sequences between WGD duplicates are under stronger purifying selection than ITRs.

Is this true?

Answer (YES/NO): NO